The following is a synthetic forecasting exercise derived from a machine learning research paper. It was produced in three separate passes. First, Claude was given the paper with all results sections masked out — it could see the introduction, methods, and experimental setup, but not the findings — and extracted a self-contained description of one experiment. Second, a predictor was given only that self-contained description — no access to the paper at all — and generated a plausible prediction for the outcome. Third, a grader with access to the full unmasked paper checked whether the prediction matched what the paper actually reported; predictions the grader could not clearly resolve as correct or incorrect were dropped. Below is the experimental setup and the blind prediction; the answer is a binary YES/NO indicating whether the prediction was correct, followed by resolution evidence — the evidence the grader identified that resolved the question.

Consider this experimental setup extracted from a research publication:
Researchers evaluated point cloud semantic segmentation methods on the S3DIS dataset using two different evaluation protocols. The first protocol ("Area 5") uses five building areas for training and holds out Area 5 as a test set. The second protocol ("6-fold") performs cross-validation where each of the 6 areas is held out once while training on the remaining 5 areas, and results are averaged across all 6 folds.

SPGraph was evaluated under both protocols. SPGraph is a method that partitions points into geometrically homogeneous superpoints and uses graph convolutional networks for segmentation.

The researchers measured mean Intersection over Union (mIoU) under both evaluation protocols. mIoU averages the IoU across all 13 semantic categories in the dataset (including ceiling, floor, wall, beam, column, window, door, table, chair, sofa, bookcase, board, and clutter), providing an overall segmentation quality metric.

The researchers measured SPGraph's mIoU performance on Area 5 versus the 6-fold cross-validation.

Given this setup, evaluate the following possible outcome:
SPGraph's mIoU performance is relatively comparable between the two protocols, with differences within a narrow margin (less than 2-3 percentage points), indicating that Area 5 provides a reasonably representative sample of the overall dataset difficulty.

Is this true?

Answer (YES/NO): NO